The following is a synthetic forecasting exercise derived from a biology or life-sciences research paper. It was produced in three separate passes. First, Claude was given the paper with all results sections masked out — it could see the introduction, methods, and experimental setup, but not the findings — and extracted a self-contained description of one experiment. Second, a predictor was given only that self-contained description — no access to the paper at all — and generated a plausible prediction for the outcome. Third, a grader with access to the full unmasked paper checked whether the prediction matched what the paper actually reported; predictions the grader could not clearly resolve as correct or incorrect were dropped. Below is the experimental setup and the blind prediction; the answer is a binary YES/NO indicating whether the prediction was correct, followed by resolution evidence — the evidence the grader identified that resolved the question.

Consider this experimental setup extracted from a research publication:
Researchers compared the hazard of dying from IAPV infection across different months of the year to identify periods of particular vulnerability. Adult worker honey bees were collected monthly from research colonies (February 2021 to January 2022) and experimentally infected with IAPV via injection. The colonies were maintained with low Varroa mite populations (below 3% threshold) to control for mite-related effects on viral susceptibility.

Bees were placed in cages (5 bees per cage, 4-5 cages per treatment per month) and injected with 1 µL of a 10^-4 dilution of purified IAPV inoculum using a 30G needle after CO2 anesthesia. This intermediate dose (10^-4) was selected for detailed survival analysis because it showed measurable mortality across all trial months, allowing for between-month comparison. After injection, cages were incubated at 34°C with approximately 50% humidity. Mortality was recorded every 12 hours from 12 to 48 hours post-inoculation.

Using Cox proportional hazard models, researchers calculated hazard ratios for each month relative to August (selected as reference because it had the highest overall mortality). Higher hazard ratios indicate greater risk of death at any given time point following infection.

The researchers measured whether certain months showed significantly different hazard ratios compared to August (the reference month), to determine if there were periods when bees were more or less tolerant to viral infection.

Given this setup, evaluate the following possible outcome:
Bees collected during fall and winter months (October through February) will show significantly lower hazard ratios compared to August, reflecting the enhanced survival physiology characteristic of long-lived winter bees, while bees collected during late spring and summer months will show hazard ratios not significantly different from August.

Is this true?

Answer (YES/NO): NO